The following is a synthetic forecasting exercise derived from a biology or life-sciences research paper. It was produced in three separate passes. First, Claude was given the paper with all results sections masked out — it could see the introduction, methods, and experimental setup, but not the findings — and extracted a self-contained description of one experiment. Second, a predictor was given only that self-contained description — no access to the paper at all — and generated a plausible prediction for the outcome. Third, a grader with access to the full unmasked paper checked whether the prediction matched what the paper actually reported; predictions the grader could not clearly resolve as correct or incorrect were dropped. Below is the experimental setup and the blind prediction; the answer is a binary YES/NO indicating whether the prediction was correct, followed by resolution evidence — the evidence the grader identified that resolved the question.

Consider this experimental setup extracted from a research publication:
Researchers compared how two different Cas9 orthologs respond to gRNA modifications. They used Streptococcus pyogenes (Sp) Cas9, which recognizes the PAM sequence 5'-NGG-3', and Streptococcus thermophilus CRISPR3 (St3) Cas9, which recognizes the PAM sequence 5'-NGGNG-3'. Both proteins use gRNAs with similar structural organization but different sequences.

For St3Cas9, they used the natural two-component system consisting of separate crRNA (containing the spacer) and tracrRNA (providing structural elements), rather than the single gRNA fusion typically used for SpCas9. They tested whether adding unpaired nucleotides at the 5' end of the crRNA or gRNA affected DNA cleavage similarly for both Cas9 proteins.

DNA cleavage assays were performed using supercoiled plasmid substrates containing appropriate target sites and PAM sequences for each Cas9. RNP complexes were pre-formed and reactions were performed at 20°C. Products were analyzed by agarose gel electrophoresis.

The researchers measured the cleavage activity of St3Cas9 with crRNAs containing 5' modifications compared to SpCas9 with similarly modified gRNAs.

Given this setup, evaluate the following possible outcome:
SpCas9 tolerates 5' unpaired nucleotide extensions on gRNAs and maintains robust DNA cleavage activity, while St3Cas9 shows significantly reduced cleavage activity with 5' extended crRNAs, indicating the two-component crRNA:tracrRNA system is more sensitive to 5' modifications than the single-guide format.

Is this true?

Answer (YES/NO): NO